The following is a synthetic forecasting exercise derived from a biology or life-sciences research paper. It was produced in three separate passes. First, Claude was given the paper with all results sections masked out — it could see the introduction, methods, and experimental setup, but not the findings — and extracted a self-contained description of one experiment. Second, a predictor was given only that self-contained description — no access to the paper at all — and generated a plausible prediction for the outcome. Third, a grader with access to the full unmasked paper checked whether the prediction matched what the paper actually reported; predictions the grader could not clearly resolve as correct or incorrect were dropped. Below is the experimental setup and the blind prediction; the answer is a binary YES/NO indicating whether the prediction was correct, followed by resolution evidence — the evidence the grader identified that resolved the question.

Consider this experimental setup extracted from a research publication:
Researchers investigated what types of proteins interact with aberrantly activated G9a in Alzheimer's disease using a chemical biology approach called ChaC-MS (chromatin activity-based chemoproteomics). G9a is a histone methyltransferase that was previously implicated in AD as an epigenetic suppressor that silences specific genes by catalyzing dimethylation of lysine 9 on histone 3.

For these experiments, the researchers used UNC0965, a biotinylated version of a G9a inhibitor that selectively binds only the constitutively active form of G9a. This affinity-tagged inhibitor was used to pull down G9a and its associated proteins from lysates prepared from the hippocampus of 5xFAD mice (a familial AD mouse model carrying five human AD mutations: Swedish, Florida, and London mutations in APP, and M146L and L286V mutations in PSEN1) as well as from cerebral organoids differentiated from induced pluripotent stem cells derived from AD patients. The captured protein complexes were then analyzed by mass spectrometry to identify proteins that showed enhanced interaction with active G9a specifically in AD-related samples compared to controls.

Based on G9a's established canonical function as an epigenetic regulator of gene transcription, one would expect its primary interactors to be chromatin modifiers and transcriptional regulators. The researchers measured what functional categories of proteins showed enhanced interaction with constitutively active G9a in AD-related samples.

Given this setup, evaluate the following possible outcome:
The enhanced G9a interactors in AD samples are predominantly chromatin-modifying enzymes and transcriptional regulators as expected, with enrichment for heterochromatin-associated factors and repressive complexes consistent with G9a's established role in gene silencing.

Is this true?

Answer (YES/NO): NO